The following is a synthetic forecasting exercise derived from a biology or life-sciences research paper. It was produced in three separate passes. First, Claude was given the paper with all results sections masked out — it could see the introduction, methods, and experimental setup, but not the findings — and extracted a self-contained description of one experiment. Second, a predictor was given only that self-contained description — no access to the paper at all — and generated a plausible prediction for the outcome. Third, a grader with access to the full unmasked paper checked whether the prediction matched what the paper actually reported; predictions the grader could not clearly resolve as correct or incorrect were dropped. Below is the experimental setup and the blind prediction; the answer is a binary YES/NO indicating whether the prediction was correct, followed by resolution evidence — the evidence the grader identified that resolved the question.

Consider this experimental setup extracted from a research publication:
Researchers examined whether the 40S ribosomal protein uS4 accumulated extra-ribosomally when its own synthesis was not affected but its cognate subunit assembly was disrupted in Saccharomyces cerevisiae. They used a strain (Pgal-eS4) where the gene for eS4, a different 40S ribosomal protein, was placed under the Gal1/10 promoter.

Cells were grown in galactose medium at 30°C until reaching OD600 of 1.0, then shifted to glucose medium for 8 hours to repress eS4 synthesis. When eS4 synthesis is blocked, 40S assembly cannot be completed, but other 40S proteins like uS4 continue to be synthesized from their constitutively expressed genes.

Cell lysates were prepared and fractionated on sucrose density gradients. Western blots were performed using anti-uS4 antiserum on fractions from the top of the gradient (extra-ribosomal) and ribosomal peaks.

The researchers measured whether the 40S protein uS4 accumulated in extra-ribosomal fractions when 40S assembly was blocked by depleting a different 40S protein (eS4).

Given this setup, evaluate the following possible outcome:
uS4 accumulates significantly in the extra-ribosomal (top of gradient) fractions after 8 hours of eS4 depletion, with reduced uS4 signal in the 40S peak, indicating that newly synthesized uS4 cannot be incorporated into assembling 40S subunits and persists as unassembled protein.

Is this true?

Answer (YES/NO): NO